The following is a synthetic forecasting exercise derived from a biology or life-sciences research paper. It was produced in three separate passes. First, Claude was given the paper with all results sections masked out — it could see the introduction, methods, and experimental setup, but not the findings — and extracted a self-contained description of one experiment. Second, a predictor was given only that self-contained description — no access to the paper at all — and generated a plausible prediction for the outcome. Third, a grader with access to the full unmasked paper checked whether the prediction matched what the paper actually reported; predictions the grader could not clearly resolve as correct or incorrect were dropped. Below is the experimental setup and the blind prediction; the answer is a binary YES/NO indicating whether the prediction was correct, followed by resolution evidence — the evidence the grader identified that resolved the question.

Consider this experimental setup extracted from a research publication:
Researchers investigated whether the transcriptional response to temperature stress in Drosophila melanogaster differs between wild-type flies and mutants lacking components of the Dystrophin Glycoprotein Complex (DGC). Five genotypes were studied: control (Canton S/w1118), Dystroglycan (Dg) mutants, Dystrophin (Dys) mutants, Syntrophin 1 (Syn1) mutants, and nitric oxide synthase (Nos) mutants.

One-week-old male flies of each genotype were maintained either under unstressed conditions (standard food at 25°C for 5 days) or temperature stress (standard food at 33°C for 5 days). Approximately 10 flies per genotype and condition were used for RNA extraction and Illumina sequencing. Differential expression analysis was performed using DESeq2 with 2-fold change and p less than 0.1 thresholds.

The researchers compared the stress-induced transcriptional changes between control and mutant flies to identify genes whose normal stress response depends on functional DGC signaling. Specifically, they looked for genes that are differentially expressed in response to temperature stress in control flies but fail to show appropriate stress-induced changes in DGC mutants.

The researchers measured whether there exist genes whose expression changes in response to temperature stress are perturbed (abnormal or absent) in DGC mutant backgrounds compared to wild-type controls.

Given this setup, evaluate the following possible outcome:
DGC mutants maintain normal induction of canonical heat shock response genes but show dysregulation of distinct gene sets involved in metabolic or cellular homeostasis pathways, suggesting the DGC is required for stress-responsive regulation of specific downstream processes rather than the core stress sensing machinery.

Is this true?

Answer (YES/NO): NO